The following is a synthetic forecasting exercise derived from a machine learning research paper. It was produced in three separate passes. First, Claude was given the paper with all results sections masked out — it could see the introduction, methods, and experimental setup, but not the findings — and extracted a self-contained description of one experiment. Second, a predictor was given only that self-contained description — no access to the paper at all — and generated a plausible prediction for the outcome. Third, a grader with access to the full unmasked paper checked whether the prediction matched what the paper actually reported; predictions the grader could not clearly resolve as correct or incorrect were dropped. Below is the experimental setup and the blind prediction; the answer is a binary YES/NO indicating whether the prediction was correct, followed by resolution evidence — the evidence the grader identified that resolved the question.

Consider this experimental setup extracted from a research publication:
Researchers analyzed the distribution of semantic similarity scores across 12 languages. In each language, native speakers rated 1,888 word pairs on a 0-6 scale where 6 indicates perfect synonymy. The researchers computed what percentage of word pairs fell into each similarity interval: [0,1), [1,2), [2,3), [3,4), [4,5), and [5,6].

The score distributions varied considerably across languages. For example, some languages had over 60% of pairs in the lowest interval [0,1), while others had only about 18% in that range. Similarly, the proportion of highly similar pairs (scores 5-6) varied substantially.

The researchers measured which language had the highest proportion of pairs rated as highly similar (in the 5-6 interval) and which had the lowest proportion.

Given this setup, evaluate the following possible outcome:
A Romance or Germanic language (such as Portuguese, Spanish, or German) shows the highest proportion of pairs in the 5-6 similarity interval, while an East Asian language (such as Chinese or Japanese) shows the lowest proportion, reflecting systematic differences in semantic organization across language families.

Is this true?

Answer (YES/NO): NO